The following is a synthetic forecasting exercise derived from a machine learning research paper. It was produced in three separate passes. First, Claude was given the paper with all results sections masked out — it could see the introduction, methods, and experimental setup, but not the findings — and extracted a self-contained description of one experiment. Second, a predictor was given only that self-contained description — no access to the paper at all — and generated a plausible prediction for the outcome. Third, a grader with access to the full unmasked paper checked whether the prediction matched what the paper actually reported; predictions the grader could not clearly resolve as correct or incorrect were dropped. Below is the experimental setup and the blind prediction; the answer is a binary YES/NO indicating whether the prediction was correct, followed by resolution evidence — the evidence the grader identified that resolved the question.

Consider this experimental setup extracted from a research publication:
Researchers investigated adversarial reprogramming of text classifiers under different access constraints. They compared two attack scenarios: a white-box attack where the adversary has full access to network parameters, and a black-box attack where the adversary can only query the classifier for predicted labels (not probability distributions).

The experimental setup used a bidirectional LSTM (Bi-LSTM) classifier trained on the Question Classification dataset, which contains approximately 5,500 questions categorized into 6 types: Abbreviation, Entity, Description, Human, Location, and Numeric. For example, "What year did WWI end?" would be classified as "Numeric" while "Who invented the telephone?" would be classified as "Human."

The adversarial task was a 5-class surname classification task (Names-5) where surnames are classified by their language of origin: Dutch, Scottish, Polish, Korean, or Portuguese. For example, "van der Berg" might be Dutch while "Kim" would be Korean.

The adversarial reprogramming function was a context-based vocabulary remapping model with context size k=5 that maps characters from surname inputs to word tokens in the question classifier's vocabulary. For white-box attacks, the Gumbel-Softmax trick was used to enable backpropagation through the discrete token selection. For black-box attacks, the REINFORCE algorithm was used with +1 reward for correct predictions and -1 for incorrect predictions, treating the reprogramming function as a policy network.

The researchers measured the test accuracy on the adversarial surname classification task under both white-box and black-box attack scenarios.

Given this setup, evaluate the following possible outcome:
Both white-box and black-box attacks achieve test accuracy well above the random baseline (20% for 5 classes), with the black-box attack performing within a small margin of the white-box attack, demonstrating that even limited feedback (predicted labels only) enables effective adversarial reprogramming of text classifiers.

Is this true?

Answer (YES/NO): NO